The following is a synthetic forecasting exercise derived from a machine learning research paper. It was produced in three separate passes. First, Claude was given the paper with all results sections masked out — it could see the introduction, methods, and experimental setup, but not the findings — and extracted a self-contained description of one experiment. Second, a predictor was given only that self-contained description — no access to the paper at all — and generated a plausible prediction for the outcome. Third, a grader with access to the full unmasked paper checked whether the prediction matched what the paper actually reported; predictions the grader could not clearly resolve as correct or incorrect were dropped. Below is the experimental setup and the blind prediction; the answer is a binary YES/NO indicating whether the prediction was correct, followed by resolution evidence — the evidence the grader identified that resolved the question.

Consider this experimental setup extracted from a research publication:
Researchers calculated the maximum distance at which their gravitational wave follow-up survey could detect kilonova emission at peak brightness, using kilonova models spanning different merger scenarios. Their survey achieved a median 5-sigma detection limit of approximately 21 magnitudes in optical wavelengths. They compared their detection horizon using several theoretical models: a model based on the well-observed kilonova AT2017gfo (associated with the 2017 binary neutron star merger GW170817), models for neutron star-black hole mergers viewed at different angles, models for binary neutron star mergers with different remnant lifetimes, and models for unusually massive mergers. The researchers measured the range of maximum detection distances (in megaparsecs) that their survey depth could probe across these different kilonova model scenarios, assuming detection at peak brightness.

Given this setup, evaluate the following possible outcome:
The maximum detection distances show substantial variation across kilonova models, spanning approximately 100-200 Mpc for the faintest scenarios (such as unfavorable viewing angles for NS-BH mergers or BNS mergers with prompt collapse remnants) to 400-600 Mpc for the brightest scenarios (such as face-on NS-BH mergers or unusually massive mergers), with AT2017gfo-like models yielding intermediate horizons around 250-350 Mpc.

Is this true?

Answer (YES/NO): NO